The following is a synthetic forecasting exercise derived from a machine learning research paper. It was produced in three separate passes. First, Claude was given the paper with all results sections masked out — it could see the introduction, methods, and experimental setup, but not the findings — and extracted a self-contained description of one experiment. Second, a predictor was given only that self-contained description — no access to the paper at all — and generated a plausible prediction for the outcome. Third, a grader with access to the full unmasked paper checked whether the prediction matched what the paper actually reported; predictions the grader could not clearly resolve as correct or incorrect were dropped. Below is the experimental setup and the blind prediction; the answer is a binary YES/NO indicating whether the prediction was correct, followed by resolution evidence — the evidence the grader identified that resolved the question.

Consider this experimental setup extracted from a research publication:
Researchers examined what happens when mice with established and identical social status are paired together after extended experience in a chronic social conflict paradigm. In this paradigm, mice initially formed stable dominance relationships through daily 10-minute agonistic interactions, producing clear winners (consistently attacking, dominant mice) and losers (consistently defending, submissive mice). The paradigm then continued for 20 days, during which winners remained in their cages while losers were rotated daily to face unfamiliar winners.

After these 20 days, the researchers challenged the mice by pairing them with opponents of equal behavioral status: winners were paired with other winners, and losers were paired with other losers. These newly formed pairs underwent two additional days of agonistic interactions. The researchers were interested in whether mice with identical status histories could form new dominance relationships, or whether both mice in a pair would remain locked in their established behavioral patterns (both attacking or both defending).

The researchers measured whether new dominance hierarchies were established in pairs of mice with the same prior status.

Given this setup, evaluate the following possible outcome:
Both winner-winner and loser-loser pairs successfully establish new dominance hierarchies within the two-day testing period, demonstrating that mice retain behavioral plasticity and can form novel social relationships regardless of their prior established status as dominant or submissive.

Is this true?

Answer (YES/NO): YES